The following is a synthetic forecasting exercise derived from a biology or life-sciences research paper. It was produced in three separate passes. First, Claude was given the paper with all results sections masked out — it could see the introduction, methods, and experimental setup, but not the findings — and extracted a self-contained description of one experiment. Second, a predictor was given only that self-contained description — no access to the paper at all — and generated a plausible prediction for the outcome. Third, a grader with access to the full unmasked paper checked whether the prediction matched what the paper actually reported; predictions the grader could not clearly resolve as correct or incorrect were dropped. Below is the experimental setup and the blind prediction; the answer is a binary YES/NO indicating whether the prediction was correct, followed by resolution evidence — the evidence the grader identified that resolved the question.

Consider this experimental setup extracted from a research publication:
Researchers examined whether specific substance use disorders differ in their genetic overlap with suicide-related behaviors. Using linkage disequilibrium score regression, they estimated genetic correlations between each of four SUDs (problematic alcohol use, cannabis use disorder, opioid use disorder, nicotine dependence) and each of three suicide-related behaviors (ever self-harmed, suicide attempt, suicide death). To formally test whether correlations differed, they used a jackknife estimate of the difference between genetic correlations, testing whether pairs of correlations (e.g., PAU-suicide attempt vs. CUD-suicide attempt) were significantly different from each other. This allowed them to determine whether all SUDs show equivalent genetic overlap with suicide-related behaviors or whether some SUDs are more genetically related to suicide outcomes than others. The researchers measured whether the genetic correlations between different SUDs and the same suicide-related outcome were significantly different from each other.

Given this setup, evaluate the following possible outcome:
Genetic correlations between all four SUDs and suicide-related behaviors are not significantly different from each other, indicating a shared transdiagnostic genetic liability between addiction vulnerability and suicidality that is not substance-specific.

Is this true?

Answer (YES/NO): YES